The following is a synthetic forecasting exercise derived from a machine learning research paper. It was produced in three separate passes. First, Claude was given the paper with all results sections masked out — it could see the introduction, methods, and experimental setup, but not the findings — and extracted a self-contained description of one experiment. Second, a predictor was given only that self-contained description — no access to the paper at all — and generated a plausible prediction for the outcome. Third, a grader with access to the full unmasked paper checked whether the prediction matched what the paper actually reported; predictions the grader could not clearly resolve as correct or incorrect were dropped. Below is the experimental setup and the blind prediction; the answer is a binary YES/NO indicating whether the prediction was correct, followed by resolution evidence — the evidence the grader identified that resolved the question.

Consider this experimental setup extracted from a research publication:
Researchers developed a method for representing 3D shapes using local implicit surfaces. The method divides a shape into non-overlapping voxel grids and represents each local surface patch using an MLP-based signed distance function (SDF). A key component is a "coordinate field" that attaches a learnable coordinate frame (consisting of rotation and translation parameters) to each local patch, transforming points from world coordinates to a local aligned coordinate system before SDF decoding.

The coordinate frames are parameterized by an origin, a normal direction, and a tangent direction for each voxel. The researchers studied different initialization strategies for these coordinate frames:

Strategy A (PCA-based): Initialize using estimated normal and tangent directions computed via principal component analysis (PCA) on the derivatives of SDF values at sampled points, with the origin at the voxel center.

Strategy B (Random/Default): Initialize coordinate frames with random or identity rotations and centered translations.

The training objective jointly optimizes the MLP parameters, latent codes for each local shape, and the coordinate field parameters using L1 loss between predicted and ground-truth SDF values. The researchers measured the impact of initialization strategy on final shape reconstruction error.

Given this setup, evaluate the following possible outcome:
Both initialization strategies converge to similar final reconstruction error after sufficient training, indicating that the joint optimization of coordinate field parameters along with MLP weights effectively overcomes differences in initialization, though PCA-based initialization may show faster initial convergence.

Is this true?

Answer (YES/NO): NO